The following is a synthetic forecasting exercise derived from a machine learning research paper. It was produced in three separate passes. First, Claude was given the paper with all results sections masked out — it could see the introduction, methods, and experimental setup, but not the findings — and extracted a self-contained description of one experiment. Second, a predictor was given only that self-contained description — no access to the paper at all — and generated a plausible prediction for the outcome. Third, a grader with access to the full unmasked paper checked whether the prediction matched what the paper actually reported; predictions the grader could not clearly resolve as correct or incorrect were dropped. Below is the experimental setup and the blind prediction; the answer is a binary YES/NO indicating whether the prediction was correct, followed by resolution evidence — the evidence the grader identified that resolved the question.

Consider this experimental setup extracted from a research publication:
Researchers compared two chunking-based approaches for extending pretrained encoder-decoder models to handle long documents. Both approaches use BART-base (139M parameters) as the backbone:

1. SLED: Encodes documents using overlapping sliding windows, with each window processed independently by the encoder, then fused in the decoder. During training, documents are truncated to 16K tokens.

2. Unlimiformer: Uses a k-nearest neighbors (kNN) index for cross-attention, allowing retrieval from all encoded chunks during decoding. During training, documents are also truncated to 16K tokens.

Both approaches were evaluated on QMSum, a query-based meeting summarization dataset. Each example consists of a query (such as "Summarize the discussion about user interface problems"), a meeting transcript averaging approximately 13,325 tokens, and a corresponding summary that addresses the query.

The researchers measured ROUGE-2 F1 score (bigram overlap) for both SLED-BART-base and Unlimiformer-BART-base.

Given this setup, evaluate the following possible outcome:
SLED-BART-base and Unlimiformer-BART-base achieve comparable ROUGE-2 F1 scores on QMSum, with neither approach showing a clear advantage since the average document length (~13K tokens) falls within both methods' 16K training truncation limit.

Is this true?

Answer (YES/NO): NO